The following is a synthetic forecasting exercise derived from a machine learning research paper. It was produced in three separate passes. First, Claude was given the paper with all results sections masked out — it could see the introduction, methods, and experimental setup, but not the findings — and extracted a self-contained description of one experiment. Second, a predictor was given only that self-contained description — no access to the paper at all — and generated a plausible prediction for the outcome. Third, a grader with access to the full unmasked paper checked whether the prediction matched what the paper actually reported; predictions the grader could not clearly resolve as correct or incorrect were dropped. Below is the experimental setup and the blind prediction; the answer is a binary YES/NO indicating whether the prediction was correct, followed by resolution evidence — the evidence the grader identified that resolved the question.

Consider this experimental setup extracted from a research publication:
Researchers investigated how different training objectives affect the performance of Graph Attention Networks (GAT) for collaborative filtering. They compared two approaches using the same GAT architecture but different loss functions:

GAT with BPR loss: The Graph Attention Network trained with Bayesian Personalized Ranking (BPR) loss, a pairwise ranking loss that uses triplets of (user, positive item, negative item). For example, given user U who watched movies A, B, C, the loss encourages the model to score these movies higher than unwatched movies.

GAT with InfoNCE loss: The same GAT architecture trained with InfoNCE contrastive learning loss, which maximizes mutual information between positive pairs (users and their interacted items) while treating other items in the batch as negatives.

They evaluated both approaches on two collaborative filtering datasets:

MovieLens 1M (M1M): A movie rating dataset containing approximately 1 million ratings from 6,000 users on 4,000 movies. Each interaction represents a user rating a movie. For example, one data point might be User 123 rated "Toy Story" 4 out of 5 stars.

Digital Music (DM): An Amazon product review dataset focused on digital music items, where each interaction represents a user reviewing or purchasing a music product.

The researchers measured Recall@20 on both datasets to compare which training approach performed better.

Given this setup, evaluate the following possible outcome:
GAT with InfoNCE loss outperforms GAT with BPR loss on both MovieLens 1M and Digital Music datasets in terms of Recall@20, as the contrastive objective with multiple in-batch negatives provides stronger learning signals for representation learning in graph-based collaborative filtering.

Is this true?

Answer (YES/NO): NO